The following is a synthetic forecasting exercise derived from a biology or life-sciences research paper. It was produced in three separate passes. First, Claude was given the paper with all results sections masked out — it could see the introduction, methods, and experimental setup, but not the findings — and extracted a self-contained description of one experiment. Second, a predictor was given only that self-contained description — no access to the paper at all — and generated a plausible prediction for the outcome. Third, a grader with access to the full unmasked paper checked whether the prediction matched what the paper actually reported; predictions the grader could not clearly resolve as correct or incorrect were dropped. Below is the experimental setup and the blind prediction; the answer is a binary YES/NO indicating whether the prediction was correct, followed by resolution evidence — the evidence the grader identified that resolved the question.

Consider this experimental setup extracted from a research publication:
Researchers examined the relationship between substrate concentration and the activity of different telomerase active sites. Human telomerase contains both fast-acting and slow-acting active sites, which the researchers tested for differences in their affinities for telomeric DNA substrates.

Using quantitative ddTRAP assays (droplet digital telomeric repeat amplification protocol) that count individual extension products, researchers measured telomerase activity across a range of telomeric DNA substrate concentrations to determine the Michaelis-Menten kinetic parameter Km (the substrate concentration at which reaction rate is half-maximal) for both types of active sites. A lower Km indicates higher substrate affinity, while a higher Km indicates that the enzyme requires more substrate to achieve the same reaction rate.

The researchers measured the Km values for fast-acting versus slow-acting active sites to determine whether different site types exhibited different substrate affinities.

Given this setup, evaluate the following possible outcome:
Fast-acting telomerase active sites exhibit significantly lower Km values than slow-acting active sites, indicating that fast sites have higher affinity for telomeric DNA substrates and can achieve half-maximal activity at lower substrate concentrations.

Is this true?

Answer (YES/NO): YES